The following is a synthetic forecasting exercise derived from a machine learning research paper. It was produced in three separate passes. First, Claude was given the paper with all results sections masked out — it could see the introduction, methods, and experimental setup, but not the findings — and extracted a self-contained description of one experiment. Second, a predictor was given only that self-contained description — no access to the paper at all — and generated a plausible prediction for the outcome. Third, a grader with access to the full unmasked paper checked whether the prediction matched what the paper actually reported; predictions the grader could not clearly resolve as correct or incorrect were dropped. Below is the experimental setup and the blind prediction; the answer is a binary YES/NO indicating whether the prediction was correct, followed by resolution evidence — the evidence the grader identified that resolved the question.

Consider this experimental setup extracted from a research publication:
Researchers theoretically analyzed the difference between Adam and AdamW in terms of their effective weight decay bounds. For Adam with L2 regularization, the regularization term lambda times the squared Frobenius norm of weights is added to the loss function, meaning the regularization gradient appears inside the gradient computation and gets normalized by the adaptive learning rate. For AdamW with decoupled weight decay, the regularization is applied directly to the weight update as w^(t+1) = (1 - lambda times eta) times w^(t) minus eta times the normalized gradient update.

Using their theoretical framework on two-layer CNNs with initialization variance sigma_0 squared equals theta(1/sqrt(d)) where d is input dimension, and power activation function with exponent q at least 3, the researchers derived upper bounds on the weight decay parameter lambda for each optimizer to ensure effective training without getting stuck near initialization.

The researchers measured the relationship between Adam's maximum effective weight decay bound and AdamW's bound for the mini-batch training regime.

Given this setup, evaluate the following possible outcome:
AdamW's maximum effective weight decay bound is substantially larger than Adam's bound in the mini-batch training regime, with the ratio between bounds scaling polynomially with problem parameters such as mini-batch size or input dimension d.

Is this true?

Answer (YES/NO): YES